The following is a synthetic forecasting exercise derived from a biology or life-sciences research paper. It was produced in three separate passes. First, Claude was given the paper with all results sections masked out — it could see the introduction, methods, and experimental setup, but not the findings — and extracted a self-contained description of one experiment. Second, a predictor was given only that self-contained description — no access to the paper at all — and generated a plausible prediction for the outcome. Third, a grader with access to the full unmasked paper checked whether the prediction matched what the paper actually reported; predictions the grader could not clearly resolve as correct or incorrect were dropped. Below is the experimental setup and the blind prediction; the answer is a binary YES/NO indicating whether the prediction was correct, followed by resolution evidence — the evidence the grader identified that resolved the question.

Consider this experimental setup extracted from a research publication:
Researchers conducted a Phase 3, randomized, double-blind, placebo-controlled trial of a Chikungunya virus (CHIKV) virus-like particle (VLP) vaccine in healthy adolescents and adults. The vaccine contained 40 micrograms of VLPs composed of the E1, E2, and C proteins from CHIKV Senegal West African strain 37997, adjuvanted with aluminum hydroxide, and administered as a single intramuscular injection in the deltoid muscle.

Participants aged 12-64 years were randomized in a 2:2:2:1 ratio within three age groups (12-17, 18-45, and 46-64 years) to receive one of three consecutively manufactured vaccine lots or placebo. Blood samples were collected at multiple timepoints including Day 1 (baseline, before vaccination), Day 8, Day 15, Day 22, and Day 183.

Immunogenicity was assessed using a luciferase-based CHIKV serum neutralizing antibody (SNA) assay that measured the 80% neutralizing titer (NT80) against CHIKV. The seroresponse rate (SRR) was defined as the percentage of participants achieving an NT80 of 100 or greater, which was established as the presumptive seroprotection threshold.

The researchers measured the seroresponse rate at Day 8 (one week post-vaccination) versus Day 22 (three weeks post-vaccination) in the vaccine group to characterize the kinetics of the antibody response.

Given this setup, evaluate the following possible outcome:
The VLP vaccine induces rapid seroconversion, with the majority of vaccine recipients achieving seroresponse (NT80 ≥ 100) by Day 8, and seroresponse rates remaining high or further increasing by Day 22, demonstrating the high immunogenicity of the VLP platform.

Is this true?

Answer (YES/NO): NO